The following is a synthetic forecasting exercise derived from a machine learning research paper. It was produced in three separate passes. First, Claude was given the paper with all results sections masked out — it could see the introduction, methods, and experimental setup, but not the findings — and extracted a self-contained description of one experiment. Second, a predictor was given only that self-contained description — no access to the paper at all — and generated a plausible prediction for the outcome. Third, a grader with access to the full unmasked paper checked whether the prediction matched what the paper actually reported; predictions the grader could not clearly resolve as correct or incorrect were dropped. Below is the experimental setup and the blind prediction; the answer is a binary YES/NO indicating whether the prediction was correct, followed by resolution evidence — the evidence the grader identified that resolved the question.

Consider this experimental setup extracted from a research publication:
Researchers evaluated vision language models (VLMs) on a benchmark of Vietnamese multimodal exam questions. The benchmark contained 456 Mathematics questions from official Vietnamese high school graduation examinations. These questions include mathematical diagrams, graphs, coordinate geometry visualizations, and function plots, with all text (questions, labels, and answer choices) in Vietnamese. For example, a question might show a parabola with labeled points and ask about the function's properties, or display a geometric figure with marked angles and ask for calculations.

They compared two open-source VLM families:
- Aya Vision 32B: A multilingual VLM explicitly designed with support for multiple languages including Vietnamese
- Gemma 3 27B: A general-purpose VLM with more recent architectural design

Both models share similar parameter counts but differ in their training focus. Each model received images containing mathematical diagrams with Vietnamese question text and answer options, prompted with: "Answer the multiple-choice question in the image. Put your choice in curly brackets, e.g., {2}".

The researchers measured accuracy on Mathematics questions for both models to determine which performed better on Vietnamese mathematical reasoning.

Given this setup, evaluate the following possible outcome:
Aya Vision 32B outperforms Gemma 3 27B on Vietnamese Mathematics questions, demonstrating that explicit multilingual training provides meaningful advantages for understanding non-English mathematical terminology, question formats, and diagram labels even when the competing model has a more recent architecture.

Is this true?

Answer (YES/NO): NO